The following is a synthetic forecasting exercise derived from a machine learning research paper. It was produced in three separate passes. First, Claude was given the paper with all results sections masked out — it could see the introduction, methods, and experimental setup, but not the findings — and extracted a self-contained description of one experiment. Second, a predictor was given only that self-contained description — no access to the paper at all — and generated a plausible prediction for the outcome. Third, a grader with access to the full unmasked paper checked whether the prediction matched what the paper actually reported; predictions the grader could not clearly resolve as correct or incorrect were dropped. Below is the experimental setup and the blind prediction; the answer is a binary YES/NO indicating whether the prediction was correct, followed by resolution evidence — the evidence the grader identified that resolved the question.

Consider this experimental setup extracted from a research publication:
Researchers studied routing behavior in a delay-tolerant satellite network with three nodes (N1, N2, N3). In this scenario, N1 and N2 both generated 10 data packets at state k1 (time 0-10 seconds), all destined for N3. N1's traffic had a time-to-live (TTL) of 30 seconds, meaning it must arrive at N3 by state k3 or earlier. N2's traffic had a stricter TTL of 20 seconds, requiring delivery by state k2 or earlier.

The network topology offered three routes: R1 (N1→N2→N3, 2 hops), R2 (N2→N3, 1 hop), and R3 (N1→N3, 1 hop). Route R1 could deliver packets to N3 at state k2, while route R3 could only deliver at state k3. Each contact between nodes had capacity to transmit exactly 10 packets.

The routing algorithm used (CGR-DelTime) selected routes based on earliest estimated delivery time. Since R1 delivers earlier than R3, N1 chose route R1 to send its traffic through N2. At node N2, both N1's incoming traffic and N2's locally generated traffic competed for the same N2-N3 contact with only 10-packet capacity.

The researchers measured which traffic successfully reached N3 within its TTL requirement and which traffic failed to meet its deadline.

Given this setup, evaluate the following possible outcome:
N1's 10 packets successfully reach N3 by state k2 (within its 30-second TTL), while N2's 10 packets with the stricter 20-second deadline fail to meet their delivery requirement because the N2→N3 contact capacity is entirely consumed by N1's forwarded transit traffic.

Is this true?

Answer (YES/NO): NO